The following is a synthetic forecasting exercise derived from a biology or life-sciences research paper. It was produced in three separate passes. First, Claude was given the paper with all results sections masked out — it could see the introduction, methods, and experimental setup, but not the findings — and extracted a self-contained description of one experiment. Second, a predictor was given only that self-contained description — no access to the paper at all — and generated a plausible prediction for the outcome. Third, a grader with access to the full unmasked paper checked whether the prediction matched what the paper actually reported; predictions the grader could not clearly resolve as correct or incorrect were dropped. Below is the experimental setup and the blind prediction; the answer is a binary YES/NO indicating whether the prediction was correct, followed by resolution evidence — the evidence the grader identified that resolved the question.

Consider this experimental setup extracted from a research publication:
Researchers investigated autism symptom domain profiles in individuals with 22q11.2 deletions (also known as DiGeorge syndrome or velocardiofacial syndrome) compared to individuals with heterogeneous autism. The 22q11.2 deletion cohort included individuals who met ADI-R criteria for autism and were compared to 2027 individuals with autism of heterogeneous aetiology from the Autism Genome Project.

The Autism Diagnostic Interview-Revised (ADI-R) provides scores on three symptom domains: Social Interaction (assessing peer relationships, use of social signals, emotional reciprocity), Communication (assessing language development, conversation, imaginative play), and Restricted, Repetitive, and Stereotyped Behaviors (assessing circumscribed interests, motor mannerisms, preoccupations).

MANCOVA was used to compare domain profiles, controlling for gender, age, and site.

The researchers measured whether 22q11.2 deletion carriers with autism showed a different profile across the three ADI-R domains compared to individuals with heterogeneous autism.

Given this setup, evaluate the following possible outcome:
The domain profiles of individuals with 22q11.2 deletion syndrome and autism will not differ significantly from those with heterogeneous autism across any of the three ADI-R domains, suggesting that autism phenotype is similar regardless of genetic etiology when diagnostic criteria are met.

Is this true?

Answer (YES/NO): NO